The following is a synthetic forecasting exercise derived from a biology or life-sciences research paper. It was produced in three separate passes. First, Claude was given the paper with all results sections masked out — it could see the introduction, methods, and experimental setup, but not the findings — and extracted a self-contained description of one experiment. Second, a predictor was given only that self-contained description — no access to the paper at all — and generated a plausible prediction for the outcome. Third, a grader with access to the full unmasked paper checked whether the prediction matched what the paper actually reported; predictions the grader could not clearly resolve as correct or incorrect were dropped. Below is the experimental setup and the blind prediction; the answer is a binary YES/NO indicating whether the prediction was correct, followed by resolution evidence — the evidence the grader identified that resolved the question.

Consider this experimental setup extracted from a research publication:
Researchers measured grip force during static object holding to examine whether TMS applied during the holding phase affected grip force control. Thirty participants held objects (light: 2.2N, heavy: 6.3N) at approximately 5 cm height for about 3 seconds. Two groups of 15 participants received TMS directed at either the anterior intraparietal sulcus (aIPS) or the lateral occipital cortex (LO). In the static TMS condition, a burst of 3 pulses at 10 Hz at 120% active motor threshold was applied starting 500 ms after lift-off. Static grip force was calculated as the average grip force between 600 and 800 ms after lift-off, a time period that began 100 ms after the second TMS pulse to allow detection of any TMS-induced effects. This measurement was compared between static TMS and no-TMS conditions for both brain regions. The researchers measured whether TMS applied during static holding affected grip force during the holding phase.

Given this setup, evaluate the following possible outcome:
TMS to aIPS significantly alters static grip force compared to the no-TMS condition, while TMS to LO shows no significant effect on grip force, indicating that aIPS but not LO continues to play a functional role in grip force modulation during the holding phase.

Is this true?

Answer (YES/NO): NO